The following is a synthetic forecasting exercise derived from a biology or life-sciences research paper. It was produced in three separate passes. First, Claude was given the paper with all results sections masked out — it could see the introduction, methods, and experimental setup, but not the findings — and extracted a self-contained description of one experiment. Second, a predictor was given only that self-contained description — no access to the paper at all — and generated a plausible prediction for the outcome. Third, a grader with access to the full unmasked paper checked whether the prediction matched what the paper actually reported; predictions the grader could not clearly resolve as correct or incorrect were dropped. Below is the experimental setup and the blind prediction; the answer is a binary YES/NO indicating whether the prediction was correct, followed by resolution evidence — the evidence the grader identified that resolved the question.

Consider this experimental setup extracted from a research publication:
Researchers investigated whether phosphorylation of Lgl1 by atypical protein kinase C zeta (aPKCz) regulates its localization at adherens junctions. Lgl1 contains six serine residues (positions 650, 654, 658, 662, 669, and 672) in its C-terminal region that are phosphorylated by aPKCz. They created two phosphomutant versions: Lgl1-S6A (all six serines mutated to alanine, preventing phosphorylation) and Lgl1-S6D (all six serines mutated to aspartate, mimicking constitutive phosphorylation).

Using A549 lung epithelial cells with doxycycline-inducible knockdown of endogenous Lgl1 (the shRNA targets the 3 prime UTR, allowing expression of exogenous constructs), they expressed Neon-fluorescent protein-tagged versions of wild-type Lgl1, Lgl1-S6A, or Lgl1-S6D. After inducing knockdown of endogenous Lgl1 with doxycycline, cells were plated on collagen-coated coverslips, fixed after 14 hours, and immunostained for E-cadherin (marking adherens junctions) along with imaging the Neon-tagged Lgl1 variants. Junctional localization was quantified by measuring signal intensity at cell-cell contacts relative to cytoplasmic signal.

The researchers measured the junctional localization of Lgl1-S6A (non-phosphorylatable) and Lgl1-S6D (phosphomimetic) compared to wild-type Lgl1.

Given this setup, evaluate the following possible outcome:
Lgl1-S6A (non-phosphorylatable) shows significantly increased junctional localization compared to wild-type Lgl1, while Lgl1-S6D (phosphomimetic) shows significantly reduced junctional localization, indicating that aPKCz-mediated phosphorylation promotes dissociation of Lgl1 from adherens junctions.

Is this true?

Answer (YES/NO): NO